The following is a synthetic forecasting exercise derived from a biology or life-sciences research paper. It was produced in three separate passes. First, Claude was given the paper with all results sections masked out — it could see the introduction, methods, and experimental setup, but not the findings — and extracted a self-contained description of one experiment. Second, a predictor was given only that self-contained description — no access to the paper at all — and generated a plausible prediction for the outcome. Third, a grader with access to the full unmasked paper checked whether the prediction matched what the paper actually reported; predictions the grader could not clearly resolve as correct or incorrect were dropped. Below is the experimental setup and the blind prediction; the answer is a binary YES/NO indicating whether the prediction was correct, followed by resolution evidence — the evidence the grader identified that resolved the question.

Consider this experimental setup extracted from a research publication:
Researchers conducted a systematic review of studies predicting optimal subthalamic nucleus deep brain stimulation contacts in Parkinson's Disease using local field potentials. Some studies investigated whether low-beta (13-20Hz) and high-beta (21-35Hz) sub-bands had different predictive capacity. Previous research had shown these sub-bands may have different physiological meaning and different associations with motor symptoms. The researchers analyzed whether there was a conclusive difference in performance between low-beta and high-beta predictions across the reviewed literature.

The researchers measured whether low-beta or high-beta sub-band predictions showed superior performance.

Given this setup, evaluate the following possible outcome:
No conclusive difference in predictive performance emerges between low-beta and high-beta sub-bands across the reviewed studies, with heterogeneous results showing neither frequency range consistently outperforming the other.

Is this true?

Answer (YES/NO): YES